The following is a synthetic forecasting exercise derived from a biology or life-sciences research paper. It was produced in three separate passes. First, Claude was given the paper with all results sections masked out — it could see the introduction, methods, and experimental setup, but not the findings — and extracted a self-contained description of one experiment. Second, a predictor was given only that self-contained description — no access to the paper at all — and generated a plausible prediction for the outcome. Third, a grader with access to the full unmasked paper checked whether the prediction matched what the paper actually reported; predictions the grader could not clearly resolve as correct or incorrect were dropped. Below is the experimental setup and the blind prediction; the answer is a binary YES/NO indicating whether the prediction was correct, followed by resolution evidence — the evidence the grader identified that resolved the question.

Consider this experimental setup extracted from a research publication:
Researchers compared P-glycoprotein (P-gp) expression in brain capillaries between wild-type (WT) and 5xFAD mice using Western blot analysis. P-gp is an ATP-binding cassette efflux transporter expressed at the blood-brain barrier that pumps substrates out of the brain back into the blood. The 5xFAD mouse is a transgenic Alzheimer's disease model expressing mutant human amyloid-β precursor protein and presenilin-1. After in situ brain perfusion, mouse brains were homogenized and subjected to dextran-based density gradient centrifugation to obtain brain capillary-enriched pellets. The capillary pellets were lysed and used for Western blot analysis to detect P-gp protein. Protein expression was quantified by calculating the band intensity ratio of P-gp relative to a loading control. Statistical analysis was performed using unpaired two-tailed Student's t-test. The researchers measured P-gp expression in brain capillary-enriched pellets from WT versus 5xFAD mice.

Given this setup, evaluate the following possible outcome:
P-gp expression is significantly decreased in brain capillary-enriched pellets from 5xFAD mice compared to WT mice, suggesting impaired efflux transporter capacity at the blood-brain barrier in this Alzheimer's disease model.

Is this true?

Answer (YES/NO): NO